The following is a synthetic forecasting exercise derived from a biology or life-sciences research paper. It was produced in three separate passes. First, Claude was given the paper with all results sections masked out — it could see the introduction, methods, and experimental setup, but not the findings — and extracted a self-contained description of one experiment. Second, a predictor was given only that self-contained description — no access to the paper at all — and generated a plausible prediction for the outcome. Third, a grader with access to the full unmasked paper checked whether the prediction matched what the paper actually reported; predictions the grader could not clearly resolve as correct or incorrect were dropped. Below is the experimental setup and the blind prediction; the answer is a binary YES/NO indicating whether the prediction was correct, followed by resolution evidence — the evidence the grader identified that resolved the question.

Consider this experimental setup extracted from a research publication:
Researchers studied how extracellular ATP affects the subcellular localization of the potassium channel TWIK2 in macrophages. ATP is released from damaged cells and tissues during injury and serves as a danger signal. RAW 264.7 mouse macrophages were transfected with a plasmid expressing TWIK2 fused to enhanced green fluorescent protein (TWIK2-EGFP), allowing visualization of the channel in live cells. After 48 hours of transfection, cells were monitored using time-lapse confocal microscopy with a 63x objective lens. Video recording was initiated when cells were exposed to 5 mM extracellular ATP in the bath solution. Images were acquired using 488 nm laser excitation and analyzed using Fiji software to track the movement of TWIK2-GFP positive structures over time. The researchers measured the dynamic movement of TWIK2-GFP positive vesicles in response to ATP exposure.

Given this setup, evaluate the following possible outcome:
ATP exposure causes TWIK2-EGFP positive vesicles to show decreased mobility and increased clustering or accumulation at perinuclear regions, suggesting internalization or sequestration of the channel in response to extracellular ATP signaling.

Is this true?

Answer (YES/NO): NO